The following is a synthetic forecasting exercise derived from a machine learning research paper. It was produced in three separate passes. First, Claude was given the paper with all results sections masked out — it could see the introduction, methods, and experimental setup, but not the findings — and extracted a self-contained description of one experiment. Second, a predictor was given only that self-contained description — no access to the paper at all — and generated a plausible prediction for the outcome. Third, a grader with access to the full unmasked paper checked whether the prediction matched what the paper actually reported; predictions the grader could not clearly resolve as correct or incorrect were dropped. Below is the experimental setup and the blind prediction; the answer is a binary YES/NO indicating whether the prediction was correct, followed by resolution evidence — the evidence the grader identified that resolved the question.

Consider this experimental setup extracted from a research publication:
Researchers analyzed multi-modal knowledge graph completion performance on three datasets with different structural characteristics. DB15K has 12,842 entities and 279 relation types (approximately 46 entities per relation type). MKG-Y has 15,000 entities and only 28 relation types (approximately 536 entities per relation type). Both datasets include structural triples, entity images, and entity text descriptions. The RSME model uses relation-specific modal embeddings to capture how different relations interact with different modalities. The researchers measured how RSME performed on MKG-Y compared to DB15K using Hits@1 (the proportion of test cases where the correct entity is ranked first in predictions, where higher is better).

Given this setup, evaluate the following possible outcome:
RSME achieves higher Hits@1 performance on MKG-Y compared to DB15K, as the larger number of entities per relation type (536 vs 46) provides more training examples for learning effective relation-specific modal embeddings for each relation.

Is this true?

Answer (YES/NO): YES